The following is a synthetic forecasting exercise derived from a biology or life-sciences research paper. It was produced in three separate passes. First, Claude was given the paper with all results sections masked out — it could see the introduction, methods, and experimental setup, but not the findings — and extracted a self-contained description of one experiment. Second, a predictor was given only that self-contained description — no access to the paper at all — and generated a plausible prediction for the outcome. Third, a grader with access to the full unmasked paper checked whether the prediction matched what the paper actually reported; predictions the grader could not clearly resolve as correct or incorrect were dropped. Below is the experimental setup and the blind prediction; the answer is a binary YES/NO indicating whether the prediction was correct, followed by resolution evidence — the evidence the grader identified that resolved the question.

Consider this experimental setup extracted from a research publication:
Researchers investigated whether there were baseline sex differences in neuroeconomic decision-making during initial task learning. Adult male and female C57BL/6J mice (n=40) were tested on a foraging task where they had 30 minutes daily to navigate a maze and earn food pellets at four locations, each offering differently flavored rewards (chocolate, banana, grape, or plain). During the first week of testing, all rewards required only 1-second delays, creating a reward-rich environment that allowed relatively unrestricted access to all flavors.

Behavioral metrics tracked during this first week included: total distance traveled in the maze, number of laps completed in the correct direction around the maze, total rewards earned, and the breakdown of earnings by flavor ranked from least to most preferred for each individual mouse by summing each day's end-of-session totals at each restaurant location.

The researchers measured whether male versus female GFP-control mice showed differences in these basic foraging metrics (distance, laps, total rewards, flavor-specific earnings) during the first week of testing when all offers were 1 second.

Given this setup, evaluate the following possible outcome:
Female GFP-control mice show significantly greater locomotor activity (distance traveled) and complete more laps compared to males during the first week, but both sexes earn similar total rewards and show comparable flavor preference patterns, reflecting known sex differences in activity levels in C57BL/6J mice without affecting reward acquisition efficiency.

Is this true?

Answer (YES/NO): NO